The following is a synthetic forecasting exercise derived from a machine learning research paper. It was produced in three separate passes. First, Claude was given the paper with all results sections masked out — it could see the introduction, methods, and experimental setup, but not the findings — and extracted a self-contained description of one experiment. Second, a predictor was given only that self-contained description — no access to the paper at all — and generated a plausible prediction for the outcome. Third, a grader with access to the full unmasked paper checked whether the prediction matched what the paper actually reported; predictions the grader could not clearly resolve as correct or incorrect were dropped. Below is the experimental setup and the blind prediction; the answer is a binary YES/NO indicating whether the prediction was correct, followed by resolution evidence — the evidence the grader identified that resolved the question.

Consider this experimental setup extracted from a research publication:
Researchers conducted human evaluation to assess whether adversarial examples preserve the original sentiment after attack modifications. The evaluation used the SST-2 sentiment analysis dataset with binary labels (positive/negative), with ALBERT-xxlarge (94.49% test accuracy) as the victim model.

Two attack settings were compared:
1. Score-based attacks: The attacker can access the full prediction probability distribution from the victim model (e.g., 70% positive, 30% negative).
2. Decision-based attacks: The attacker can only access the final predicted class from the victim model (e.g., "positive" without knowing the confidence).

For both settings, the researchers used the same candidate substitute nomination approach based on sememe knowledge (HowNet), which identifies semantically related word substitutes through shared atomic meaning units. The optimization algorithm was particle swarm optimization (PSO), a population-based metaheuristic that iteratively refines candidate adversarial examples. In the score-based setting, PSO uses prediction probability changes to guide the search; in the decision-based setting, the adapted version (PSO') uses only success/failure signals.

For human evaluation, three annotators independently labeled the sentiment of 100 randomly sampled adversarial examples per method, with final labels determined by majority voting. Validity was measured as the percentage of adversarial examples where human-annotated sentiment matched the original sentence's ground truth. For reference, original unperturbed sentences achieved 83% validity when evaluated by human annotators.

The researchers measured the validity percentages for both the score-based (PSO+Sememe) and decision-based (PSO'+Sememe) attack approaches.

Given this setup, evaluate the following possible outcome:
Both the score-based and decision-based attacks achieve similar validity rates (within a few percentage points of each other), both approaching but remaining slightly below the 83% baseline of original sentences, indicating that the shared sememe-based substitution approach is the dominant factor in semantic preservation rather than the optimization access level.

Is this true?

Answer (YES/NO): NO